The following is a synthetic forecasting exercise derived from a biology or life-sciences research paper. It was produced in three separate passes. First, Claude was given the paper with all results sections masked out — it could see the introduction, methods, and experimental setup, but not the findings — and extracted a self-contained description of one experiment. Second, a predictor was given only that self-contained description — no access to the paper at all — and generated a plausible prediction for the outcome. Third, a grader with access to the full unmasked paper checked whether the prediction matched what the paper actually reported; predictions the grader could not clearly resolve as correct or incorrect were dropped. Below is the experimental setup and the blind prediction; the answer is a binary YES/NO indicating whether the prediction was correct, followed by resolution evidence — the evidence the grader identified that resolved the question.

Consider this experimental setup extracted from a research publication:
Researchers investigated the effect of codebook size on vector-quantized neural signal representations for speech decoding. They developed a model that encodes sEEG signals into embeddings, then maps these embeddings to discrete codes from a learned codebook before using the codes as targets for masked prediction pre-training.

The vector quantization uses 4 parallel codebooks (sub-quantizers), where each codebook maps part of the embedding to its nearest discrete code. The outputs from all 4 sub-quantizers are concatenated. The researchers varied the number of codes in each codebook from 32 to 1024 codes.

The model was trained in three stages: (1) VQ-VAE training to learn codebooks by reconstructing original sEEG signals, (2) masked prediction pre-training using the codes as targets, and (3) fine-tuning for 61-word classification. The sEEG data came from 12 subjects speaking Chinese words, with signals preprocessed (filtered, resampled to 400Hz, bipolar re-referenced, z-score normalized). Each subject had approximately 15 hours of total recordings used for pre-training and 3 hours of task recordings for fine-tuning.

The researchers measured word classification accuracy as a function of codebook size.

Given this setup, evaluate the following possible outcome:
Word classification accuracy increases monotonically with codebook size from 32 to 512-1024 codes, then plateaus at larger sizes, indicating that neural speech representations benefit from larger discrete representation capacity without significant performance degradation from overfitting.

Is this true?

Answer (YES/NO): NO